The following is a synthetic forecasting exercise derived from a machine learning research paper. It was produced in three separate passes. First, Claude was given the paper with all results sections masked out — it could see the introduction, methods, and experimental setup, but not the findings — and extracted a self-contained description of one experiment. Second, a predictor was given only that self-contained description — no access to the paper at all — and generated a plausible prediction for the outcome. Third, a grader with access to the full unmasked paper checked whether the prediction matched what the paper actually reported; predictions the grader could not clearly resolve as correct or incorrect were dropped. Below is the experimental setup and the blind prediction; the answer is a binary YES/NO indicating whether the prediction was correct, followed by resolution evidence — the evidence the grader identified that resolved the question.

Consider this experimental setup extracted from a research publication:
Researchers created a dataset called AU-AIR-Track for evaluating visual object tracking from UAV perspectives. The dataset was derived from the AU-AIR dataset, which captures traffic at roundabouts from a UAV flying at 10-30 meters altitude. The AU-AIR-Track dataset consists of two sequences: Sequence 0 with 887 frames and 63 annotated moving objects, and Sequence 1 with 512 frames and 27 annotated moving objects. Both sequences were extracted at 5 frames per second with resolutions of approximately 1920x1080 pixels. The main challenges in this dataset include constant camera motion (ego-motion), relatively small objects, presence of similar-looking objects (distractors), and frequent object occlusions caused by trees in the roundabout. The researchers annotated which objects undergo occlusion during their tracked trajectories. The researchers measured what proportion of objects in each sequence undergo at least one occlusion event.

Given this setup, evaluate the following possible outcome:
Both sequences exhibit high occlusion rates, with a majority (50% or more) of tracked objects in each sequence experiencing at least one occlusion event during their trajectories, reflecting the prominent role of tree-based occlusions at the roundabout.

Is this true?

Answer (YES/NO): YES